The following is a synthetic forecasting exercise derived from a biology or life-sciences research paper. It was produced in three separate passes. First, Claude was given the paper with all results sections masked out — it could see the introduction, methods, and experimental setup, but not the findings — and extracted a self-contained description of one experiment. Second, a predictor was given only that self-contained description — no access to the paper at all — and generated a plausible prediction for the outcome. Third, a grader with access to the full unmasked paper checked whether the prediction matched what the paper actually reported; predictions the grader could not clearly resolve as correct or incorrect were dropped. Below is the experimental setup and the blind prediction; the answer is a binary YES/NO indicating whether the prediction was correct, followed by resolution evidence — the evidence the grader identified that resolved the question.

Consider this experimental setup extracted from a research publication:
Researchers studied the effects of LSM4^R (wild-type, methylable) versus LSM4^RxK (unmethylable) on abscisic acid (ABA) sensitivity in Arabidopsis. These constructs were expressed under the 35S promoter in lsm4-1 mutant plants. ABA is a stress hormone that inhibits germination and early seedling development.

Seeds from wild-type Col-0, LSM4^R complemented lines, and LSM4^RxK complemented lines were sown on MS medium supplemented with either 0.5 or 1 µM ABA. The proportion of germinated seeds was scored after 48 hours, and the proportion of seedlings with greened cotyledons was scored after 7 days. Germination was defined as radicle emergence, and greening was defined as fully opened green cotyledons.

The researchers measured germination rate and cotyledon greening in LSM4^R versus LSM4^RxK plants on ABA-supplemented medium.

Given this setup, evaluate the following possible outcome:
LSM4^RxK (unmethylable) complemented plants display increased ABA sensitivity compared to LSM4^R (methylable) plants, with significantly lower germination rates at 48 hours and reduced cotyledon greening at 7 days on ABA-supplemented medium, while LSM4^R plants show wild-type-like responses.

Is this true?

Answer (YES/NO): NO